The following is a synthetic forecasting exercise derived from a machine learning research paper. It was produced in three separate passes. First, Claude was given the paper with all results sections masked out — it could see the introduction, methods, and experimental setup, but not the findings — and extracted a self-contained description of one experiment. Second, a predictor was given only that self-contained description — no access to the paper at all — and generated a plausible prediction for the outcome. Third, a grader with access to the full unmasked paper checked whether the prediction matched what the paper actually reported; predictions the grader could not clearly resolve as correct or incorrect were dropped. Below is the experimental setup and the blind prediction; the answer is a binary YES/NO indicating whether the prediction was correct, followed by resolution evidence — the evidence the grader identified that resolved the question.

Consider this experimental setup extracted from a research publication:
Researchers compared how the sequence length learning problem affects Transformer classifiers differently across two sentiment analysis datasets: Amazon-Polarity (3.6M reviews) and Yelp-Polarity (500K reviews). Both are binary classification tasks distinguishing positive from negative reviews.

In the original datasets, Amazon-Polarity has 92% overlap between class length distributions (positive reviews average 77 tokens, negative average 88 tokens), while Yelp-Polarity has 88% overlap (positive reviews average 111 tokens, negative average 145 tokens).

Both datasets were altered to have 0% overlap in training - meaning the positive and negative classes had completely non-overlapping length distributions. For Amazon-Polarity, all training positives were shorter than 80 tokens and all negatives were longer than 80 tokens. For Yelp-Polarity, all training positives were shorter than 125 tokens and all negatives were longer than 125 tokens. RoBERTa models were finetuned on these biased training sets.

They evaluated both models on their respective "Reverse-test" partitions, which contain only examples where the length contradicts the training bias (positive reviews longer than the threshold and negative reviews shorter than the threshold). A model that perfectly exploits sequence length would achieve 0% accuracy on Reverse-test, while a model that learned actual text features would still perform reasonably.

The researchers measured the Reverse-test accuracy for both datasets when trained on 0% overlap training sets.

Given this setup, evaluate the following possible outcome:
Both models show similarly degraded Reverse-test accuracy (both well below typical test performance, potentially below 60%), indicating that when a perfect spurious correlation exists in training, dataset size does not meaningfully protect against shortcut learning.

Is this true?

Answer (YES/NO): YES